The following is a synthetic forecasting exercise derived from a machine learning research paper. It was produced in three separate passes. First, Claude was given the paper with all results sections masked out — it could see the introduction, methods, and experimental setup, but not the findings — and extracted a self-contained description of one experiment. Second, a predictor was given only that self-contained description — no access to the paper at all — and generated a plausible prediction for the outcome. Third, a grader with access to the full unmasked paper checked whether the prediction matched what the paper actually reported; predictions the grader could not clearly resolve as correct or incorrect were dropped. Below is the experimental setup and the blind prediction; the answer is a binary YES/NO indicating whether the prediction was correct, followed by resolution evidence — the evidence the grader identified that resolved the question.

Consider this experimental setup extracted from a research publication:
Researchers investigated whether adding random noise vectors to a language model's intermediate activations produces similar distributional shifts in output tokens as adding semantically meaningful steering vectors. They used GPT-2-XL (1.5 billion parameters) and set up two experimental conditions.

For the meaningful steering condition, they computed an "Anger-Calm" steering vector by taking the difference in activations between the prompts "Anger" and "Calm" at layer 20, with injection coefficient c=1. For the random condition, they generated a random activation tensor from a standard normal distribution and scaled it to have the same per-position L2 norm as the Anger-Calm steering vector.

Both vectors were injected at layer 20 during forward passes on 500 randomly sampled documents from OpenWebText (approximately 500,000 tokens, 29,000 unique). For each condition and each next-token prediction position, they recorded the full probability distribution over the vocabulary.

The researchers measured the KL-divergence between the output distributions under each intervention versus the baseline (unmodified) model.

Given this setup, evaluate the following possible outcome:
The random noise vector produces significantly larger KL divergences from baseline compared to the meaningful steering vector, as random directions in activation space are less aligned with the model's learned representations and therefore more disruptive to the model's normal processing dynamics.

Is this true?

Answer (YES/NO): YES